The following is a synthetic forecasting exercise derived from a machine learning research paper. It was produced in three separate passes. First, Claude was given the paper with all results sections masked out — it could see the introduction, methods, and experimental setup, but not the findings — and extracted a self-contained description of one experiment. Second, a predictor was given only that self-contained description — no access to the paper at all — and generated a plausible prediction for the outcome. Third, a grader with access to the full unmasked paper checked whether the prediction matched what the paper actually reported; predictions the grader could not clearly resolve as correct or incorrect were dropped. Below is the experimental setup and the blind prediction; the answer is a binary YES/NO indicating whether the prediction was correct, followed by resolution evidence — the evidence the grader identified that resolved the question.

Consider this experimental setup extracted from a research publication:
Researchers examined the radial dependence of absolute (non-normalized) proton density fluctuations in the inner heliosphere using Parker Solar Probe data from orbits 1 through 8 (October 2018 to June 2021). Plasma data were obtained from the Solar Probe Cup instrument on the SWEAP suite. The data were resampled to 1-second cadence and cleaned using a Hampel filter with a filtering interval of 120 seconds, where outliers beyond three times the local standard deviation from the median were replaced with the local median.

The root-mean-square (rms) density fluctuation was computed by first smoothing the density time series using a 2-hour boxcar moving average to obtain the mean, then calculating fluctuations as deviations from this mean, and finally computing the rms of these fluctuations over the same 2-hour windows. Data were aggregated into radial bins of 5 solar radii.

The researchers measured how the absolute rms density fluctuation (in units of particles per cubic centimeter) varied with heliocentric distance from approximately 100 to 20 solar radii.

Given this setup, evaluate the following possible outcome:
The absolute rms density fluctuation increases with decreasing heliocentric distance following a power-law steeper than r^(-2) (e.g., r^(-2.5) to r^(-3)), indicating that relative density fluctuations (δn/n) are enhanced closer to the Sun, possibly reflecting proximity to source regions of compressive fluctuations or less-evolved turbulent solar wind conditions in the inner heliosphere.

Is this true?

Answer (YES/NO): NO